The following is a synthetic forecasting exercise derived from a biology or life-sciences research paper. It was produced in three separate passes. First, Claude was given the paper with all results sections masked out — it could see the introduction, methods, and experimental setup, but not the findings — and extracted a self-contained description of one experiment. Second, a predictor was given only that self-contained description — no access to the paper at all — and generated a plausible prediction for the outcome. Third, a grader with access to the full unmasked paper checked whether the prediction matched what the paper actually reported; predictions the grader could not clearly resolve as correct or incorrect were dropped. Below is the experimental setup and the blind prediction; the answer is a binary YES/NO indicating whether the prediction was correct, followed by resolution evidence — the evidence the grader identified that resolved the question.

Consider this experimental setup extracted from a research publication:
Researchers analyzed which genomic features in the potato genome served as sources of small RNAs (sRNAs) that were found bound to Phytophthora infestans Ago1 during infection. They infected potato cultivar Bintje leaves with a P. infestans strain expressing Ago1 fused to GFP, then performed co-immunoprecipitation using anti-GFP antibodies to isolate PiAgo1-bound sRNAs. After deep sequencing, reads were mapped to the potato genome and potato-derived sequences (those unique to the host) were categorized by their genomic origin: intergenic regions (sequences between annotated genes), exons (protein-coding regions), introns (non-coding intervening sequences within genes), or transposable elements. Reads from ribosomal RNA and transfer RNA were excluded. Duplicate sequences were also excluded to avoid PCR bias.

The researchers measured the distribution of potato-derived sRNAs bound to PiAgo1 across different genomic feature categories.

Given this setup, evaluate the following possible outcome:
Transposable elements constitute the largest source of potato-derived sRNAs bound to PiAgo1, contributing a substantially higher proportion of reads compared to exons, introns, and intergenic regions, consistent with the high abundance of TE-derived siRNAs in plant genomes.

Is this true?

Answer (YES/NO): NO